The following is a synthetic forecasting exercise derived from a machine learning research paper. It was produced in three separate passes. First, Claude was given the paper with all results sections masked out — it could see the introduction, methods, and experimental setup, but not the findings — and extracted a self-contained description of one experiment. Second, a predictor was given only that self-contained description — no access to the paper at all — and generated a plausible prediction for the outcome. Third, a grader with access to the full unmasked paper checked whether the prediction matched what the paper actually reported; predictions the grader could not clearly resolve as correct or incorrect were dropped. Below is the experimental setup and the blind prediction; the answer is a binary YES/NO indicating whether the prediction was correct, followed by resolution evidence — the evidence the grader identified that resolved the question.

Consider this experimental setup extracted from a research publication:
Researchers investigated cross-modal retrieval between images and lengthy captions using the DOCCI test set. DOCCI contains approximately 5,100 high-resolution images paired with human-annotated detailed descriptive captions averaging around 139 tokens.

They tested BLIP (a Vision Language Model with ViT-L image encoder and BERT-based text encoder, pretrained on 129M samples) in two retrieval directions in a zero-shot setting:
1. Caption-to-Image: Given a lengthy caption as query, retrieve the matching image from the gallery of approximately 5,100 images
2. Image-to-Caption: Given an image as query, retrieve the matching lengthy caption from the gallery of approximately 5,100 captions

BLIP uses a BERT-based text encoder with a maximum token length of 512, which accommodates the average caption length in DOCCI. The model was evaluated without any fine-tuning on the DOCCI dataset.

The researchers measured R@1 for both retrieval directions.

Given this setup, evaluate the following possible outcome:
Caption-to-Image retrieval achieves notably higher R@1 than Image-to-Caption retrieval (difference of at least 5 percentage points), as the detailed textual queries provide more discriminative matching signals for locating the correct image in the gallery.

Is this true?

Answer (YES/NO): NO